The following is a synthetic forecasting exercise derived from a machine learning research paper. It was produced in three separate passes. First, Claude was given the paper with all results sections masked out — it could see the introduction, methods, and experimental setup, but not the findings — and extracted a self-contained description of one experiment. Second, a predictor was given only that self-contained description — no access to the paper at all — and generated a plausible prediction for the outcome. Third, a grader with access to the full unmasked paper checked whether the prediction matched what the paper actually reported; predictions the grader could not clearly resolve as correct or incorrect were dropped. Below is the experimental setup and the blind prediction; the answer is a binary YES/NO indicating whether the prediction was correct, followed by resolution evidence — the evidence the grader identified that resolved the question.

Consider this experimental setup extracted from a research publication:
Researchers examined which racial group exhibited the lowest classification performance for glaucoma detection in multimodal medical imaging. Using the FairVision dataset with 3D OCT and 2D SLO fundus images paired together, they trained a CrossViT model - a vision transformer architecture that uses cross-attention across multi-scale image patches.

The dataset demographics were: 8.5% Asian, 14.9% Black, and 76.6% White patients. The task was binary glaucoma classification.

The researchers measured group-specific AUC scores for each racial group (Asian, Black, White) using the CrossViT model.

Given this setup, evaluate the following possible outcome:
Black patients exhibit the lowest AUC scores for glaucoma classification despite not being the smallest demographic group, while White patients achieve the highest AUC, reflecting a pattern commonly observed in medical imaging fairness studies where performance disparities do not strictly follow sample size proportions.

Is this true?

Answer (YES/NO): NO